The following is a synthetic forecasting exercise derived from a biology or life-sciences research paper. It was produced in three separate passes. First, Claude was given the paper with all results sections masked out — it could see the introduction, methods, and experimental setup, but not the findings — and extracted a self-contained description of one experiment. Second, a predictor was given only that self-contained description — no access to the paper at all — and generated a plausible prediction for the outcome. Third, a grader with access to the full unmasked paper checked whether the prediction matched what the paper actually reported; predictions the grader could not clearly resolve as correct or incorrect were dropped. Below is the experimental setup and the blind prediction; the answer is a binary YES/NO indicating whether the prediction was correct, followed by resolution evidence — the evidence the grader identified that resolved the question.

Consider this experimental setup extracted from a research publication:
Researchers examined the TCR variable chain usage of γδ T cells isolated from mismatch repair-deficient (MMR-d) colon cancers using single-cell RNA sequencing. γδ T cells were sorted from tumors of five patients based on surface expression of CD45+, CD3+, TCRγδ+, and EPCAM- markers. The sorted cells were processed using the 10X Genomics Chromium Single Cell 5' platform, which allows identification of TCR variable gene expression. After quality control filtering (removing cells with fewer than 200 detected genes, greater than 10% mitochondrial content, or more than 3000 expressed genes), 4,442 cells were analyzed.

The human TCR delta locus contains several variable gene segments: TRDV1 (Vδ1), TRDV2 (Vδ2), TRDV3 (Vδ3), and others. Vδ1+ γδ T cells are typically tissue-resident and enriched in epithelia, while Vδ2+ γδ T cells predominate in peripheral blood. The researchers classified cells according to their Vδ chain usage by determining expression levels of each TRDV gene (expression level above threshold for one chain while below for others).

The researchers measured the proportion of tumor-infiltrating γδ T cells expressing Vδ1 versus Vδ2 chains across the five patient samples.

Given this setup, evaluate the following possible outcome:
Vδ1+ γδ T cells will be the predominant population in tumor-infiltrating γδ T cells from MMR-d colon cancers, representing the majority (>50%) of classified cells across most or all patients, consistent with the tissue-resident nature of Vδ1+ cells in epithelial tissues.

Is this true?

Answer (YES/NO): NO